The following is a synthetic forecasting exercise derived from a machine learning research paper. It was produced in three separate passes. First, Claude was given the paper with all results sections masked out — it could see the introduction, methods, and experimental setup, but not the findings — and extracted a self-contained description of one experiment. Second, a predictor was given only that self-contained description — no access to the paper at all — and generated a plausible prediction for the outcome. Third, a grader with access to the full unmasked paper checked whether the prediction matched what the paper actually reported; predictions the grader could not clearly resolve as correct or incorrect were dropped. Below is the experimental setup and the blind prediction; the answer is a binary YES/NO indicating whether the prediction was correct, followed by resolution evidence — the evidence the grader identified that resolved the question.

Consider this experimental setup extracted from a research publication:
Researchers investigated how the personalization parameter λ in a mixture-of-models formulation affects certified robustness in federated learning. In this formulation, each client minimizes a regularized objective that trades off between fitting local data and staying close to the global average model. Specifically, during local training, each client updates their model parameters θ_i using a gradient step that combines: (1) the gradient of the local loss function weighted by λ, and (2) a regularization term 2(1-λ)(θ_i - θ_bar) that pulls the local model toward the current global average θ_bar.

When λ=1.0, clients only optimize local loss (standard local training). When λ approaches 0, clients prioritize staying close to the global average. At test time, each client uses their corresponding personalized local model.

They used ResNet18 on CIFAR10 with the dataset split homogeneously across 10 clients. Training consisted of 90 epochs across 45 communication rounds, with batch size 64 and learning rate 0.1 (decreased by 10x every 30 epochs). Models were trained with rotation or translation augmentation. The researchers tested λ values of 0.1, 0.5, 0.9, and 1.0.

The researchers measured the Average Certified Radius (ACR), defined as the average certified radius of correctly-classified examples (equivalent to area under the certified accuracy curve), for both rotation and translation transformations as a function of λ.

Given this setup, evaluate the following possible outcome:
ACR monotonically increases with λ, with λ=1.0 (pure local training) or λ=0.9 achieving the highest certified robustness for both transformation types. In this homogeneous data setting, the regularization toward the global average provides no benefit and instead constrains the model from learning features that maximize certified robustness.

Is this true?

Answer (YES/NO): NO